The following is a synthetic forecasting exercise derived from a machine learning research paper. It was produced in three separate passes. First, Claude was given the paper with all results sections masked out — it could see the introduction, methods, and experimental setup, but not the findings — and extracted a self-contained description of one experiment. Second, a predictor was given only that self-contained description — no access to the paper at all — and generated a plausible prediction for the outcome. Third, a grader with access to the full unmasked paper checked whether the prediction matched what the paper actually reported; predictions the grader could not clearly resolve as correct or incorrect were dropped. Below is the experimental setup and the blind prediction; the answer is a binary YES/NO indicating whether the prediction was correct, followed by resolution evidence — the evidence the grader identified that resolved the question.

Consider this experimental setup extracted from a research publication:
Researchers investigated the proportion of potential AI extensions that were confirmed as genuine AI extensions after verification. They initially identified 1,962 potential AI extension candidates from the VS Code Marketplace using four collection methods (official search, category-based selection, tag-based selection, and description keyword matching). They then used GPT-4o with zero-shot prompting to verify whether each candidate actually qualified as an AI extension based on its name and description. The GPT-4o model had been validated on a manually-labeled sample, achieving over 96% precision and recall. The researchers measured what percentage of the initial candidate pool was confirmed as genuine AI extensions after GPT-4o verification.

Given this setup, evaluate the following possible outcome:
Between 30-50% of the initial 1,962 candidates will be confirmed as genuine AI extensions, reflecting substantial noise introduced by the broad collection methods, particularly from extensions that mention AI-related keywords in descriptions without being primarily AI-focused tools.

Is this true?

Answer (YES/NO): NO